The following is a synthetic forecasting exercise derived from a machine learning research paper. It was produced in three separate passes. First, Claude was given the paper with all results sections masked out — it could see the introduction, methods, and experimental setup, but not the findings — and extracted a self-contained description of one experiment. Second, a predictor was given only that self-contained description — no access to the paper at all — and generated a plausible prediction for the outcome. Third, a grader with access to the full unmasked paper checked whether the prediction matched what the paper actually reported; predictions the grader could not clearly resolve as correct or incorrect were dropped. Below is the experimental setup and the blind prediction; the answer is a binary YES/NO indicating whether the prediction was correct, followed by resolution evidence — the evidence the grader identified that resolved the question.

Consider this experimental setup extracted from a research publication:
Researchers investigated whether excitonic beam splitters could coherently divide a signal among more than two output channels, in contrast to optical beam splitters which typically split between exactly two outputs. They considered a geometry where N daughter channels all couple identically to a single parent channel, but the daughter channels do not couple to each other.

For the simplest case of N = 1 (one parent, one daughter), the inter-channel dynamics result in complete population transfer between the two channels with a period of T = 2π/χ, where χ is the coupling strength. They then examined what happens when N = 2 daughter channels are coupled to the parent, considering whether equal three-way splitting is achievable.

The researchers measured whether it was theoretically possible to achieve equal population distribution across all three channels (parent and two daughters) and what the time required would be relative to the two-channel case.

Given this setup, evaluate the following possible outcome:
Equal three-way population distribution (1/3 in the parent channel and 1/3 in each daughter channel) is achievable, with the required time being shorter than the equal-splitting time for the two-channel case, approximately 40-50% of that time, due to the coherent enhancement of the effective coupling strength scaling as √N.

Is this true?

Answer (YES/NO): NO